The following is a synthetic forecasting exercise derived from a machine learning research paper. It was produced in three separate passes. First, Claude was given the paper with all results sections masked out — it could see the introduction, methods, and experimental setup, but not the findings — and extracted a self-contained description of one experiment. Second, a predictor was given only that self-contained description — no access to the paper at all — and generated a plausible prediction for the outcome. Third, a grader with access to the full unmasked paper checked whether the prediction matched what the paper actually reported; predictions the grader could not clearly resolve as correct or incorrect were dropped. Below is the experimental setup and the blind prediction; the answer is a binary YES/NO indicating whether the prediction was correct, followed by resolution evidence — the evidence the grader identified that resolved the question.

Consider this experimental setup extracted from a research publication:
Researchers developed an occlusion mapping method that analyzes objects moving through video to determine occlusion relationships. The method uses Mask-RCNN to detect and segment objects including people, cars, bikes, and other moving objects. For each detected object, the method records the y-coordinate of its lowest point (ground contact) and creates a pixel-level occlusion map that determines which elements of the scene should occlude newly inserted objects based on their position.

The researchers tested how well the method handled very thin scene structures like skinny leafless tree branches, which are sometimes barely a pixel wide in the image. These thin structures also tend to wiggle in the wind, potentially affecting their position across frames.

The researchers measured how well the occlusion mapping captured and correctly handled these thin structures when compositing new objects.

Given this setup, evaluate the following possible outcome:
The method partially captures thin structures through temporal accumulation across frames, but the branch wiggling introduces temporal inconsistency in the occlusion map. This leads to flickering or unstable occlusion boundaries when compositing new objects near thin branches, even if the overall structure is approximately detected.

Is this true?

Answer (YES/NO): NO